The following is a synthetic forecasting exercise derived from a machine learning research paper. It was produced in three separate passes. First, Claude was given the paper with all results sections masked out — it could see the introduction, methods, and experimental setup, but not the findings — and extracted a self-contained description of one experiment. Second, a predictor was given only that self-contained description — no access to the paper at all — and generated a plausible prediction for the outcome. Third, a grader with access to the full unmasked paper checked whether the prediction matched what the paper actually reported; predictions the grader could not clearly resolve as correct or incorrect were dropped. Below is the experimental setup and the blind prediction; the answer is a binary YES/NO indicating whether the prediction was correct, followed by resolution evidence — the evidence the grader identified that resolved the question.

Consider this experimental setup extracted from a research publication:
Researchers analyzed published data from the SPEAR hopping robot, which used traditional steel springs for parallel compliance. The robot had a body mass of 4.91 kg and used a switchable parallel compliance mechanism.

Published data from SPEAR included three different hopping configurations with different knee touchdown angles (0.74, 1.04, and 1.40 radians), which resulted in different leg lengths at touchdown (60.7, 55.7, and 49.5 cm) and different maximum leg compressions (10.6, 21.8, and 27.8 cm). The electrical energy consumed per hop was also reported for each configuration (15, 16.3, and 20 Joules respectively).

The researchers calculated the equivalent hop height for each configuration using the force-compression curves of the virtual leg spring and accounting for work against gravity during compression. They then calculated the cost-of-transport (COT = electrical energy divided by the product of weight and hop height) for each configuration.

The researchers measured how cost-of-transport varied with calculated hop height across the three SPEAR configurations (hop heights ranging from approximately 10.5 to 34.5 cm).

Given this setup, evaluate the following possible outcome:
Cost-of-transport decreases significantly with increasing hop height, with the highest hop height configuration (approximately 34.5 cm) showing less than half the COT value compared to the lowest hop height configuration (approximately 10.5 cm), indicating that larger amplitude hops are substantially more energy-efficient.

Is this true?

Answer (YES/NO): YES